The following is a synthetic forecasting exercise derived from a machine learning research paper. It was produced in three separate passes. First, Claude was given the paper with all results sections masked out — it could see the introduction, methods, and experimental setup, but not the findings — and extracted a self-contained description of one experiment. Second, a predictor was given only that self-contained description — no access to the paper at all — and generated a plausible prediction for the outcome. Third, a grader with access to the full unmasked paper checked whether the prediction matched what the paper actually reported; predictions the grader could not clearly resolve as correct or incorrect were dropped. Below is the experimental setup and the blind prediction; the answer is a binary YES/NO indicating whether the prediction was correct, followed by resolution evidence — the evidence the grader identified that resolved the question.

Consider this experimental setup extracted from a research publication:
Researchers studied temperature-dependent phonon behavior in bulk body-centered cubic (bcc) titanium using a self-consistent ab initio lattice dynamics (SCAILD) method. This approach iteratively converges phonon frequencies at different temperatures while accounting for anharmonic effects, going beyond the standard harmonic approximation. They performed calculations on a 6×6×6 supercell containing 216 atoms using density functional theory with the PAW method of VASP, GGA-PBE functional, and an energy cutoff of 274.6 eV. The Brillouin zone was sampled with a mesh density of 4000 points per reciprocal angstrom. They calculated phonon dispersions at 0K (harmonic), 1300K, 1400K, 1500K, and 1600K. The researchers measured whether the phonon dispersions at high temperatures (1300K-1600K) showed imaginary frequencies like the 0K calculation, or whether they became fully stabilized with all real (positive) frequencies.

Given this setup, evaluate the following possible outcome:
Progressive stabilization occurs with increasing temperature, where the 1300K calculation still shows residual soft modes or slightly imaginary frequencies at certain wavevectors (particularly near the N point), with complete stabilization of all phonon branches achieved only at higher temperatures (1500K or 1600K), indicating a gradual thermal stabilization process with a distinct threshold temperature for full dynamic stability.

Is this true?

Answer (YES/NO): NO